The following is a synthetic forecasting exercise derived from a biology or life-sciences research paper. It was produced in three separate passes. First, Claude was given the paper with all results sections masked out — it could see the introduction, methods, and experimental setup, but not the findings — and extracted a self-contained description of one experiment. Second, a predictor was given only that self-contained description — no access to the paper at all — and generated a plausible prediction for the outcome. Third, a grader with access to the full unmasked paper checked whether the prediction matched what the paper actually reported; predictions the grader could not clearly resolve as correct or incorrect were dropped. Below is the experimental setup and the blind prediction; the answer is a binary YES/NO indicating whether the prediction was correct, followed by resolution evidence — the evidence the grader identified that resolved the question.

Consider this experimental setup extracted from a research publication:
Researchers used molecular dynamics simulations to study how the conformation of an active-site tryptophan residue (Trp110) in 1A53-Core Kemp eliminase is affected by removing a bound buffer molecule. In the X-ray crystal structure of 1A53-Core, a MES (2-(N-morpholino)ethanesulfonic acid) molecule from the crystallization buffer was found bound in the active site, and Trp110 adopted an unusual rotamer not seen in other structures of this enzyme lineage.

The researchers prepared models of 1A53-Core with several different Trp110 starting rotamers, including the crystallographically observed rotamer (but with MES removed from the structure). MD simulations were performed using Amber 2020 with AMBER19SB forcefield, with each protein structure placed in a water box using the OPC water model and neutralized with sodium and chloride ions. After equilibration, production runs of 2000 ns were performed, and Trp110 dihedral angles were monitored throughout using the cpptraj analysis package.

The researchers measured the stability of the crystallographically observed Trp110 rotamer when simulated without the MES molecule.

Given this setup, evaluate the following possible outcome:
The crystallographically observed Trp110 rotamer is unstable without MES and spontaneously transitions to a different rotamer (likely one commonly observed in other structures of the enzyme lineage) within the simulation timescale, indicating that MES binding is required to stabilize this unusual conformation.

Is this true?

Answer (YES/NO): YES